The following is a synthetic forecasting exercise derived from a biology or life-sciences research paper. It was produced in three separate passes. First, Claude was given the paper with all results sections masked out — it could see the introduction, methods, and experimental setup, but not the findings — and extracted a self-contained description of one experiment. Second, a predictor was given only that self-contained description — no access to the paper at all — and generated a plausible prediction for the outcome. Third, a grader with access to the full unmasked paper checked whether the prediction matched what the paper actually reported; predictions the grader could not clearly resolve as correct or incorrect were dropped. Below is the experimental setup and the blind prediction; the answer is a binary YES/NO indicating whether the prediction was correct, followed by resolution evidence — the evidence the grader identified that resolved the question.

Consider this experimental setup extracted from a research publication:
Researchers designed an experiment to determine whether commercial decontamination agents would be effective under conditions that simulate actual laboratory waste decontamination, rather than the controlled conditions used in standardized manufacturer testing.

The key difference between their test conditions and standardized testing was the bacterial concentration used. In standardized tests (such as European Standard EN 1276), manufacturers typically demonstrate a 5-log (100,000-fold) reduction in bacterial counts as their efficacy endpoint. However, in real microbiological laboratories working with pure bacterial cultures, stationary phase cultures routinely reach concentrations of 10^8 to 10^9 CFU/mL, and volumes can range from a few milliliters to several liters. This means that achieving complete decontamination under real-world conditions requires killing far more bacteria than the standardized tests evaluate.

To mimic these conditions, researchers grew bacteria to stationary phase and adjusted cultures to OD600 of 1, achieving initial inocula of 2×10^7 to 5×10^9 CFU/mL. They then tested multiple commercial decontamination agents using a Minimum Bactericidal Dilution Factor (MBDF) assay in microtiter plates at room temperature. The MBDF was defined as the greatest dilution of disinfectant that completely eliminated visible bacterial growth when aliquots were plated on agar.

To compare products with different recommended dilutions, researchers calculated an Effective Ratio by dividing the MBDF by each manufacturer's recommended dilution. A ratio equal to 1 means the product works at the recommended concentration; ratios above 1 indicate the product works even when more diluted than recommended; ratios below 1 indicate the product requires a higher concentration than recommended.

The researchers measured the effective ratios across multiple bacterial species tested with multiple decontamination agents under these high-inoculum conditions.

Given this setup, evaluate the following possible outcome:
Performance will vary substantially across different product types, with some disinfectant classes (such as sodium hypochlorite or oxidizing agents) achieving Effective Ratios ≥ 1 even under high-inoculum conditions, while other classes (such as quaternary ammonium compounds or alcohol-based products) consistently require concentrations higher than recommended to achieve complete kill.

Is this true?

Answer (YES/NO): NO